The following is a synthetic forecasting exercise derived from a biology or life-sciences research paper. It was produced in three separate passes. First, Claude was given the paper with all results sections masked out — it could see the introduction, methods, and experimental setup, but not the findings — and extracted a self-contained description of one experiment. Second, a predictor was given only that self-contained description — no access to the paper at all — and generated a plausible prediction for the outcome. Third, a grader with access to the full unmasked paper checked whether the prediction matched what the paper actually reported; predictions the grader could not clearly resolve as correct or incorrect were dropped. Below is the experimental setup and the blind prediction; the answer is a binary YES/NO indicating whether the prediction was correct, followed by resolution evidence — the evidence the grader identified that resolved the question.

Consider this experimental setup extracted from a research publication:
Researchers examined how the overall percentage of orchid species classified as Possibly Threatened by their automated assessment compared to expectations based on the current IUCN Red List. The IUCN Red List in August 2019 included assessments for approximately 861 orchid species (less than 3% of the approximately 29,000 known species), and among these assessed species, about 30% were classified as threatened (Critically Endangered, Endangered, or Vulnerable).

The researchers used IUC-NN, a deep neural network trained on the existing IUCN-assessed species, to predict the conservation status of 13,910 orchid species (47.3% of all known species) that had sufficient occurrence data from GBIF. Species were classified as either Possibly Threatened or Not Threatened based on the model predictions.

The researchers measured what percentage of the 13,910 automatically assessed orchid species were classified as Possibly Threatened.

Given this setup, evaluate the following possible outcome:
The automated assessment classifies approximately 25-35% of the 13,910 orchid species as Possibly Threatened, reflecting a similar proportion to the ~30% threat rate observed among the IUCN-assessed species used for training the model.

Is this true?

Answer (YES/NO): YES